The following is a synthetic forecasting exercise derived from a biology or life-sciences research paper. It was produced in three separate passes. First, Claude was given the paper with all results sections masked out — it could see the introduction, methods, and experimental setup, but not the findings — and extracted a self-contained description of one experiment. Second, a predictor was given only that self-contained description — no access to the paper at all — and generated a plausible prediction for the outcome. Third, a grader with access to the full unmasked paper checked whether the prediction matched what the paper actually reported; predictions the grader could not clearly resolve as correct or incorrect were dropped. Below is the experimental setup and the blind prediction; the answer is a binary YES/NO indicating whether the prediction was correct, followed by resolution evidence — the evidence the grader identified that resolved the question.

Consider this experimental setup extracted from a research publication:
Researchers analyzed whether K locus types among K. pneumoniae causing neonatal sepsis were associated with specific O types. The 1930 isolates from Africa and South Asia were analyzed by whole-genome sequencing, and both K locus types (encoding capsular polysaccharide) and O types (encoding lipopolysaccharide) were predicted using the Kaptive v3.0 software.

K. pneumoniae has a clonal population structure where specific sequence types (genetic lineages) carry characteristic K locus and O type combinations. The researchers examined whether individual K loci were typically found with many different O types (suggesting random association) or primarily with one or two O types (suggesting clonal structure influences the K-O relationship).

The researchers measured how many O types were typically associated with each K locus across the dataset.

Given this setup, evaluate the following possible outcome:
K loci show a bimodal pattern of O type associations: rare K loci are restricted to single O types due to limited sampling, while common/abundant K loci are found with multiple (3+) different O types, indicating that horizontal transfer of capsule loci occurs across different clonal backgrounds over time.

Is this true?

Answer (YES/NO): NO